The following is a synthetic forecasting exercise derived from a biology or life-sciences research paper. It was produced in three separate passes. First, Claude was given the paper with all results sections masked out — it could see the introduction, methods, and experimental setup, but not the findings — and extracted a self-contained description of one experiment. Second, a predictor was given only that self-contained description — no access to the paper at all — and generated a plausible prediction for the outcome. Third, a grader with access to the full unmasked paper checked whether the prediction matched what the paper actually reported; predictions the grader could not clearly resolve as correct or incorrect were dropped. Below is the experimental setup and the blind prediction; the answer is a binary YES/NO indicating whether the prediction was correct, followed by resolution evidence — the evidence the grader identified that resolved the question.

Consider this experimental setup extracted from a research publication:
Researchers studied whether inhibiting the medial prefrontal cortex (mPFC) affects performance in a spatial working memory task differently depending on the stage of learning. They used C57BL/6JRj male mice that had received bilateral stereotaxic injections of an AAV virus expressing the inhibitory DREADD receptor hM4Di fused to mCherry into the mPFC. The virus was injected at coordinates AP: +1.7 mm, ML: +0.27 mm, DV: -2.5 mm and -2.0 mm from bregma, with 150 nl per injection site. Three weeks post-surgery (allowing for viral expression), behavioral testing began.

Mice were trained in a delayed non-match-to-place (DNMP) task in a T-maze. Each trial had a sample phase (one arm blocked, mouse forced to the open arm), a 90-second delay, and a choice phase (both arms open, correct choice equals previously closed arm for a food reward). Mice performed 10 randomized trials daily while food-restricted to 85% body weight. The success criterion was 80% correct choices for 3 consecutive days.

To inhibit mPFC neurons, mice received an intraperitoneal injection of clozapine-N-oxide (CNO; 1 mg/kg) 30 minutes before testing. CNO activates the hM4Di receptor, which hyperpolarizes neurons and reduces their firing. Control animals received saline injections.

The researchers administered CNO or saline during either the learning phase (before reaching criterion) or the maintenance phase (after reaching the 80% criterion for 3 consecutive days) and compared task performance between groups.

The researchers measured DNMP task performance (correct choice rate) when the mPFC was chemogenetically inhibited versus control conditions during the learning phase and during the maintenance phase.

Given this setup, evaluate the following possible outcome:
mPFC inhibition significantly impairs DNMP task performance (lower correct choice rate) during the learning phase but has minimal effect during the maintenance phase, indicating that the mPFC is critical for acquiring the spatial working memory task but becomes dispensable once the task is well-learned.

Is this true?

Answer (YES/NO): YES